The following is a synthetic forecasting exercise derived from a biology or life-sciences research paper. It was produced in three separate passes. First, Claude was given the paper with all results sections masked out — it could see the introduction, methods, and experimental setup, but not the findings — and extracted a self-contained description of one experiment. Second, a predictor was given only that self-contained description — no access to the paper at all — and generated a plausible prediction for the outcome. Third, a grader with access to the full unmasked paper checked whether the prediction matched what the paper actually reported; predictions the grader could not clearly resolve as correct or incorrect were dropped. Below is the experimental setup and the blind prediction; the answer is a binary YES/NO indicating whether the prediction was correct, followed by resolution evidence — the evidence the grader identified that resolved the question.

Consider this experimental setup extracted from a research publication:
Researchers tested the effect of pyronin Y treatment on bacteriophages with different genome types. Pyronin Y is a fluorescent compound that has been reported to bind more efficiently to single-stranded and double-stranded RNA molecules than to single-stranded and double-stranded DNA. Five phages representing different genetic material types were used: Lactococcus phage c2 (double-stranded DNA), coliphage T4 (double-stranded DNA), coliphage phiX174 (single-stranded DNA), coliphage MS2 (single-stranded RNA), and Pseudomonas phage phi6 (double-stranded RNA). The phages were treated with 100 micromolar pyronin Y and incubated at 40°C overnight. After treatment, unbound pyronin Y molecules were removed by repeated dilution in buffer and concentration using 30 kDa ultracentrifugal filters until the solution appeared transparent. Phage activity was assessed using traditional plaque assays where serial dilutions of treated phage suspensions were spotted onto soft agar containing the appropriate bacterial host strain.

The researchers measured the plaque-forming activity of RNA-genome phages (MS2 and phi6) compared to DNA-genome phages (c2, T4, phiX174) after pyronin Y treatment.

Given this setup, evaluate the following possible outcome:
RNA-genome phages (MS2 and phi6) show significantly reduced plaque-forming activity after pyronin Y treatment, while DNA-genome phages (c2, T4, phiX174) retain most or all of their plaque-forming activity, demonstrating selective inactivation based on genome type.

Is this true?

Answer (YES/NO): NO